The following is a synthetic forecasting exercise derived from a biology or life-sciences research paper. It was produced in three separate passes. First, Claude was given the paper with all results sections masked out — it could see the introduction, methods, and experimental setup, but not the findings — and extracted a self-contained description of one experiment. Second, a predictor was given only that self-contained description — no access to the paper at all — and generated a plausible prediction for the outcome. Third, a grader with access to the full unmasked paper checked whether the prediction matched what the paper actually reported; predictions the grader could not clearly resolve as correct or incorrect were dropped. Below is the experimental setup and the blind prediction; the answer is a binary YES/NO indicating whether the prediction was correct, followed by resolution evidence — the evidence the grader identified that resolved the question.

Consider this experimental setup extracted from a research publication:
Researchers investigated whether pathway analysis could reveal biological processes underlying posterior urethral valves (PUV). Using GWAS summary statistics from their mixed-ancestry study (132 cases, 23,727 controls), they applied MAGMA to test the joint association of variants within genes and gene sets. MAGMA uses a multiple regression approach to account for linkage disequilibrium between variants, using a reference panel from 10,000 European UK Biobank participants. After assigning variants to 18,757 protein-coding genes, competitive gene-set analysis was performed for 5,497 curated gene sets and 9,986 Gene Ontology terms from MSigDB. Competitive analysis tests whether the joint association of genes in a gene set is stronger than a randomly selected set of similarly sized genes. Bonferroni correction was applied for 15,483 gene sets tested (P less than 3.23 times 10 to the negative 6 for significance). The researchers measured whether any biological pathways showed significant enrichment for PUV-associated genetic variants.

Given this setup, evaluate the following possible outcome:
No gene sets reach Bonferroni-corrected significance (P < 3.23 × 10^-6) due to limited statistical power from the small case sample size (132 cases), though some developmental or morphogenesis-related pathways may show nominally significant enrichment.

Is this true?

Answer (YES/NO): YES